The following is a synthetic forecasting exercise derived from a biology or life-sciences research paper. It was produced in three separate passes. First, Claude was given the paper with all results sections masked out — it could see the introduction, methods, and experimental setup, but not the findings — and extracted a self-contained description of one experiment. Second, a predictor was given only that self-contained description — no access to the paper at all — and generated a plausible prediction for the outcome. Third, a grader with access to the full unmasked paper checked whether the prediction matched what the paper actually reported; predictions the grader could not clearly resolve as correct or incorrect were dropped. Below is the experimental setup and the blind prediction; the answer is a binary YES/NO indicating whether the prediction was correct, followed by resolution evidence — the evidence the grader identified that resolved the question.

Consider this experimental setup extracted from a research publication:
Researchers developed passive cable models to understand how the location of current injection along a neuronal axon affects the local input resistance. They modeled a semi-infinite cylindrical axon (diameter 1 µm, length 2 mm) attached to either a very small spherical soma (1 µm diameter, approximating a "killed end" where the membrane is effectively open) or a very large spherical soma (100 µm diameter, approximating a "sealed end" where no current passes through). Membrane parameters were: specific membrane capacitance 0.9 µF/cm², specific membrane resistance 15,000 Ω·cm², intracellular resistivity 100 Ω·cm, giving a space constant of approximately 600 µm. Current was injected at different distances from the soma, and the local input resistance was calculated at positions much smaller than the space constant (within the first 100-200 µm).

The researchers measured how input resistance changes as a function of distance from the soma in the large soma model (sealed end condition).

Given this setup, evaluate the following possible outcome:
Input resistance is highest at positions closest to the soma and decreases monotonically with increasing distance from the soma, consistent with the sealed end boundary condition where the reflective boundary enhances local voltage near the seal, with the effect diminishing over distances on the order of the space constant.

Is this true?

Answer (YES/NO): NO